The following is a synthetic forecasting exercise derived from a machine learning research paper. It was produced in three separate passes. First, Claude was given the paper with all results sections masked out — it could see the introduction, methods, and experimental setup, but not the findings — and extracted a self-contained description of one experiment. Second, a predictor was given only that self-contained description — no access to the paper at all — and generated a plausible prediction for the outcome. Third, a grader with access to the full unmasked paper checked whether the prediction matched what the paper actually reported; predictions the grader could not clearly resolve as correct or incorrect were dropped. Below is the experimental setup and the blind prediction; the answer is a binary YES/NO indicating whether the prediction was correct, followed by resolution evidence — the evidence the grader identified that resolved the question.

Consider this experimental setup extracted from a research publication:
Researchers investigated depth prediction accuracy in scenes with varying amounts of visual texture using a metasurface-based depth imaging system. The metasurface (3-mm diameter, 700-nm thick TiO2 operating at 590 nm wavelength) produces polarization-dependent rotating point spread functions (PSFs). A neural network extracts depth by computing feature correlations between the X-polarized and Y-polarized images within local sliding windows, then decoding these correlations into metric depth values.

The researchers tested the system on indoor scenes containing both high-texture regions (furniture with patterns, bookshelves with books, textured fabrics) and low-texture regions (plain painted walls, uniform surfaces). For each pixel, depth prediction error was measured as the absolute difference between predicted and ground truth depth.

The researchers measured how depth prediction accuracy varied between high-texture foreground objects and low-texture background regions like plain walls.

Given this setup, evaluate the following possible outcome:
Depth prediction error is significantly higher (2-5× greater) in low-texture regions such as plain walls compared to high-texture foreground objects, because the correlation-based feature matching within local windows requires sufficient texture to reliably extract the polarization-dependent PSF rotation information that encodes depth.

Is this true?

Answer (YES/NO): YES